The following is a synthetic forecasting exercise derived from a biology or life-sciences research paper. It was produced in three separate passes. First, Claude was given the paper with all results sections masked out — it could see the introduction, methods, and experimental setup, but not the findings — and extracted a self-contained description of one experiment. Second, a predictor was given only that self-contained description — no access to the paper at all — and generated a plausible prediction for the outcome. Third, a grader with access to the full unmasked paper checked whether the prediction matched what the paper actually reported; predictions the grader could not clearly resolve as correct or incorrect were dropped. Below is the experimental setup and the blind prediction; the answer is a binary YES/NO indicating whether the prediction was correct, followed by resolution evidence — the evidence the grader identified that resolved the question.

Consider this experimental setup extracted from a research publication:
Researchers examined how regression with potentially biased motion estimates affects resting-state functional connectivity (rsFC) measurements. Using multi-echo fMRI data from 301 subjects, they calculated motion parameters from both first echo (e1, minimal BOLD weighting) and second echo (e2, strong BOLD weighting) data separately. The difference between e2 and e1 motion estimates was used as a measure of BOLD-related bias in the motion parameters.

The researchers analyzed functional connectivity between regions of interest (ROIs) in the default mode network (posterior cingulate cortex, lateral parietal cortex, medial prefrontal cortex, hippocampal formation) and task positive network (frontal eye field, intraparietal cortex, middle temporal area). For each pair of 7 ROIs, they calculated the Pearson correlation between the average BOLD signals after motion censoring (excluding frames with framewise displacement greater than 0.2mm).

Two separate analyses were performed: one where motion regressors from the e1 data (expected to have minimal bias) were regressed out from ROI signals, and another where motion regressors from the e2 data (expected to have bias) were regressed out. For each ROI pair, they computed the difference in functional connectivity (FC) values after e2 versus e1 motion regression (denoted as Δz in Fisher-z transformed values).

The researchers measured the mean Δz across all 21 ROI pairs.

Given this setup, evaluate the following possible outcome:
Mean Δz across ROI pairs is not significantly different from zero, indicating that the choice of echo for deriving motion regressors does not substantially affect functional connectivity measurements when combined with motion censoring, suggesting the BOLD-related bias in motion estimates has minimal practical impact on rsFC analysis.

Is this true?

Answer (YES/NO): NO